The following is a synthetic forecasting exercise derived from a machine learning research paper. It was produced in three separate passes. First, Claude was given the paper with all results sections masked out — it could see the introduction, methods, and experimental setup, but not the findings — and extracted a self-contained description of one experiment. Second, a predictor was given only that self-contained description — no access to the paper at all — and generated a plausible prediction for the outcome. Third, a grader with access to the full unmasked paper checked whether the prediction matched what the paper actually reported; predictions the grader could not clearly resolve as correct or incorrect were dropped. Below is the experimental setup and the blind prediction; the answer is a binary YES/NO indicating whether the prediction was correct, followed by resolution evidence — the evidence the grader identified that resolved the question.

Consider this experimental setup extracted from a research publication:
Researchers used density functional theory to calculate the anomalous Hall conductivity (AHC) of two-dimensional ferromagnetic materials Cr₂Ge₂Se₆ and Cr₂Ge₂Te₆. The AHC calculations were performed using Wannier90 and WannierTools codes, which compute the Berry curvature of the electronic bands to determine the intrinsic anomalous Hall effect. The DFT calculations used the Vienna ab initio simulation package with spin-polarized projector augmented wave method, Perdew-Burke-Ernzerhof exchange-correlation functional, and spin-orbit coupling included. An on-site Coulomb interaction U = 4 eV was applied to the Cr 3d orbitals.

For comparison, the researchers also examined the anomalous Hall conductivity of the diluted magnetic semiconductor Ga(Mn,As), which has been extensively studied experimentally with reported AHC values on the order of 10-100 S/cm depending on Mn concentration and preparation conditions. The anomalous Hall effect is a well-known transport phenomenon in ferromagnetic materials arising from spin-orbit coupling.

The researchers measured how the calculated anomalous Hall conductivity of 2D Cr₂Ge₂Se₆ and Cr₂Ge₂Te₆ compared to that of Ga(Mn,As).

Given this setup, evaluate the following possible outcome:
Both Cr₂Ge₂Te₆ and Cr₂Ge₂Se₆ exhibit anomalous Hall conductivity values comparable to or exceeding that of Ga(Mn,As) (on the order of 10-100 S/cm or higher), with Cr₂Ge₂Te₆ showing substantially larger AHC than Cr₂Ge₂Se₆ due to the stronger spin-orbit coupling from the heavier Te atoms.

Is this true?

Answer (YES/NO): NO